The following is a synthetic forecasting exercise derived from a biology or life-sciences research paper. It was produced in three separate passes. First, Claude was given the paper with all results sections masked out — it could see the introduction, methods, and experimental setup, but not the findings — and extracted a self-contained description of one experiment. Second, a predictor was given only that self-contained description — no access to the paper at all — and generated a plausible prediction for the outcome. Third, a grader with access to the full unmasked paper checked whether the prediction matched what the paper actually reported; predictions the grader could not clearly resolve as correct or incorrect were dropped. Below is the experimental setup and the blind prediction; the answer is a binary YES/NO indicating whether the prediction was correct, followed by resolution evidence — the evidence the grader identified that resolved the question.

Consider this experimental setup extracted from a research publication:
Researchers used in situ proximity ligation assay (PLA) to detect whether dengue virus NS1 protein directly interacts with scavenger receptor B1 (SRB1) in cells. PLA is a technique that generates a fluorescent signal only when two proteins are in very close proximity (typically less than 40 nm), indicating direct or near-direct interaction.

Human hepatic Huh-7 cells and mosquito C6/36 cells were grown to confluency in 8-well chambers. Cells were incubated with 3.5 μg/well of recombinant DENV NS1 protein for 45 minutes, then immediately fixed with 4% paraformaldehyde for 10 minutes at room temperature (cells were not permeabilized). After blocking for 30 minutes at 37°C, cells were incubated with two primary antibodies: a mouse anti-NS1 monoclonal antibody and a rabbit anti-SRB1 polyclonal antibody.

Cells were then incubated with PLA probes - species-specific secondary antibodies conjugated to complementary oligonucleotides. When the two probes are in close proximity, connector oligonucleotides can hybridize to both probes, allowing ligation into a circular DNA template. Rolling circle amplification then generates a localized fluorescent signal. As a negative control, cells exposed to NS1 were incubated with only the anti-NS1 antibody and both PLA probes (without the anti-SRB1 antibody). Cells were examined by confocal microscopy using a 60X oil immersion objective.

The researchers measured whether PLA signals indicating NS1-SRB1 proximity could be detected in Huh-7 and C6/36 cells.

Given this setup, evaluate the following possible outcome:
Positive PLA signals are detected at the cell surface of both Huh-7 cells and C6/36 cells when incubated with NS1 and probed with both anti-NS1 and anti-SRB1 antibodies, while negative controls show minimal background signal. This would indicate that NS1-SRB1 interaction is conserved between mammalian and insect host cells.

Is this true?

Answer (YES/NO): YES